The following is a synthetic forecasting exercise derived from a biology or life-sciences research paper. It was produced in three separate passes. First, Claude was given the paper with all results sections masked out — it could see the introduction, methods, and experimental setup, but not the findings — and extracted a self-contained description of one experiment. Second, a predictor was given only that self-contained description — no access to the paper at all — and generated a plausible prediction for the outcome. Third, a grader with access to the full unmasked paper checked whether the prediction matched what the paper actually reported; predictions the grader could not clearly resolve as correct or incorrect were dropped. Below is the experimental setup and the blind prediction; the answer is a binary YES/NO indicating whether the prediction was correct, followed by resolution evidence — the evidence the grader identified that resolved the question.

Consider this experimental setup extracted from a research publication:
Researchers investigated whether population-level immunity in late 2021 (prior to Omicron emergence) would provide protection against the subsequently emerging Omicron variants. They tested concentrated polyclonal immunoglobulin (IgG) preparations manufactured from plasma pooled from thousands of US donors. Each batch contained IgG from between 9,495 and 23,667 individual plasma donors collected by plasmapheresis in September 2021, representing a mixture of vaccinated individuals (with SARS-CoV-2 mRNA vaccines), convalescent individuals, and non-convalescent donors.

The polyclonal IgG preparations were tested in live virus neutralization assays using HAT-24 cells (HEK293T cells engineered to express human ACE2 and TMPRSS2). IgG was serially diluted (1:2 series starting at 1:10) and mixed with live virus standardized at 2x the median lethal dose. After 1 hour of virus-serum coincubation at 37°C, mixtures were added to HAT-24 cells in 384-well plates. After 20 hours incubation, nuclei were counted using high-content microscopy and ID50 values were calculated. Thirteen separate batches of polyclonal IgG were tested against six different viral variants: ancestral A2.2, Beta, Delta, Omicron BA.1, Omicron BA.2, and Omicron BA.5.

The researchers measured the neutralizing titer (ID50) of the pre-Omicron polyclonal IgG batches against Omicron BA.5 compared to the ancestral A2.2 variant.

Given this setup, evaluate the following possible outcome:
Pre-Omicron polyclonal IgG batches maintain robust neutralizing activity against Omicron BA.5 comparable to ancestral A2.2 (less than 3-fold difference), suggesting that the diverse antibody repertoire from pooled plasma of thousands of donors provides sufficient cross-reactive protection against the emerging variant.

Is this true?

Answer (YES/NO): NO